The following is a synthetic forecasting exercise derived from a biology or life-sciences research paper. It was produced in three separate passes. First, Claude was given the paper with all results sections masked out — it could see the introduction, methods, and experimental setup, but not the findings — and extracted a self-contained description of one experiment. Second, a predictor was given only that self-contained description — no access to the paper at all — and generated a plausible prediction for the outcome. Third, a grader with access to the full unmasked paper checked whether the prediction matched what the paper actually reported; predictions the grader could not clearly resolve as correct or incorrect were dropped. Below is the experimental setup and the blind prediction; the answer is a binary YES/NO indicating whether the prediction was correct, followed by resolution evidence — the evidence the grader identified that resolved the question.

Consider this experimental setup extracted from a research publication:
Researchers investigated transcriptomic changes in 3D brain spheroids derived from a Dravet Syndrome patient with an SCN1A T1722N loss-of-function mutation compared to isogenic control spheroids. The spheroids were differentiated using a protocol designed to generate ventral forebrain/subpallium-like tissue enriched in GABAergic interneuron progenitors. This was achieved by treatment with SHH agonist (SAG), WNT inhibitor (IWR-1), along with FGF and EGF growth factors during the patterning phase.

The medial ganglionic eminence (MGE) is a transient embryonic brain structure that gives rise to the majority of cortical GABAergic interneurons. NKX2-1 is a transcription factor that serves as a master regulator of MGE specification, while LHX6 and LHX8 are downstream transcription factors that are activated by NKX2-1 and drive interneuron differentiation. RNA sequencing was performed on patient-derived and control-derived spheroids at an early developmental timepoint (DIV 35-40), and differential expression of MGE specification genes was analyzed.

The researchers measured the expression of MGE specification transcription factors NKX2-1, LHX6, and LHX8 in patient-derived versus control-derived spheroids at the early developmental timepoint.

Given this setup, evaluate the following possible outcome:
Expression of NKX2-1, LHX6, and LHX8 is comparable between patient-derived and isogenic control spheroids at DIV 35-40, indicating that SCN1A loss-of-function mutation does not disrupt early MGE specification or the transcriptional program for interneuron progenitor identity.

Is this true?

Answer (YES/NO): NO